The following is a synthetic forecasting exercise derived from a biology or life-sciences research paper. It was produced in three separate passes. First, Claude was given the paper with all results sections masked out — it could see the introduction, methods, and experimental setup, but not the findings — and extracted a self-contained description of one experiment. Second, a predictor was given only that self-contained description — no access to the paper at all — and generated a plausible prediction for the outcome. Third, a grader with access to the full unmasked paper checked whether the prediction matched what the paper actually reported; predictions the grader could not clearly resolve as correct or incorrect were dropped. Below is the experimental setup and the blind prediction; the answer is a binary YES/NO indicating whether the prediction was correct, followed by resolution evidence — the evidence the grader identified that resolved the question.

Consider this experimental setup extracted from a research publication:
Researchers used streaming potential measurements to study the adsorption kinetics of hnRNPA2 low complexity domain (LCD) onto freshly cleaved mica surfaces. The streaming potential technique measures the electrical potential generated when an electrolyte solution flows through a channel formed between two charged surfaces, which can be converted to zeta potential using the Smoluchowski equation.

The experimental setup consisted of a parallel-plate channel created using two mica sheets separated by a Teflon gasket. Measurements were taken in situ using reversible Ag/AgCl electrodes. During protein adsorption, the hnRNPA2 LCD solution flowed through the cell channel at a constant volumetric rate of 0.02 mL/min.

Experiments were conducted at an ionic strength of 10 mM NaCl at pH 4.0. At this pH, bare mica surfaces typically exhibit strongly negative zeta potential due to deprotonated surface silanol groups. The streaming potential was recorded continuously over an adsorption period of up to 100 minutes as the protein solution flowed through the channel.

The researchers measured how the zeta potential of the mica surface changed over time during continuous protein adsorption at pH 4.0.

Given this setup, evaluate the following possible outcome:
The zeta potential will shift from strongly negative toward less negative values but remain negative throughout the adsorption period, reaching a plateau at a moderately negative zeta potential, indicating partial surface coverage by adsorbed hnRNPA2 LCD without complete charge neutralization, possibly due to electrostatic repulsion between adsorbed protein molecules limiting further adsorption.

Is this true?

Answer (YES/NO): NO